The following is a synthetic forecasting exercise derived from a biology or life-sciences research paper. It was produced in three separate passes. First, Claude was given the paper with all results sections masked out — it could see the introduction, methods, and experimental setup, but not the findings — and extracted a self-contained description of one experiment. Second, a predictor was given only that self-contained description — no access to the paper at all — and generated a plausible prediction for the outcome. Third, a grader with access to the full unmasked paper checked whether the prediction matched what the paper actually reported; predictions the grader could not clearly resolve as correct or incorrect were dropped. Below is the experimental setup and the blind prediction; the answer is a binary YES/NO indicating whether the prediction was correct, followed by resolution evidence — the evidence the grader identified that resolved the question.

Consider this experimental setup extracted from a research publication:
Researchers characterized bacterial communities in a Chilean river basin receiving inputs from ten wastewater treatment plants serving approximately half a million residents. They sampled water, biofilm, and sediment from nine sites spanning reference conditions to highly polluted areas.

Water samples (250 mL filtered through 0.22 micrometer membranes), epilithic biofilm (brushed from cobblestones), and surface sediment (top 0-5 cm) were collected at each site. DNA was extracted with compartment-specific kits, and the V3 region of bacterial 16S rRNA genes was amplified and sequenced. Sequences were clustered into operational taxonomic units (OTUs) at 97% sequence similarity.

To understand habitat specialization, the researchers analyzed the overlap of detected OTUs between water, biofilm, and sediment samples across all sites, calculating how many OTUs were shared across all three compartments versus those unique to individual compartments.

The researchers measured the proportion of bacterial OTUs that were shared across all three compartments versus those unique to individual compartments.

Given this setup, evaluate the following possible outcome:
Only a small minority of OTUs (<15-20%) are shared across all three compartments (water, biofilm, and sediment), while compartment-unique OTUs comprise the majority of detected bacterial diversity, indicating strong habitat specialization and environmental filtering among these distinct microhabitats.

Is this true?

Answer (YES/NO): NO